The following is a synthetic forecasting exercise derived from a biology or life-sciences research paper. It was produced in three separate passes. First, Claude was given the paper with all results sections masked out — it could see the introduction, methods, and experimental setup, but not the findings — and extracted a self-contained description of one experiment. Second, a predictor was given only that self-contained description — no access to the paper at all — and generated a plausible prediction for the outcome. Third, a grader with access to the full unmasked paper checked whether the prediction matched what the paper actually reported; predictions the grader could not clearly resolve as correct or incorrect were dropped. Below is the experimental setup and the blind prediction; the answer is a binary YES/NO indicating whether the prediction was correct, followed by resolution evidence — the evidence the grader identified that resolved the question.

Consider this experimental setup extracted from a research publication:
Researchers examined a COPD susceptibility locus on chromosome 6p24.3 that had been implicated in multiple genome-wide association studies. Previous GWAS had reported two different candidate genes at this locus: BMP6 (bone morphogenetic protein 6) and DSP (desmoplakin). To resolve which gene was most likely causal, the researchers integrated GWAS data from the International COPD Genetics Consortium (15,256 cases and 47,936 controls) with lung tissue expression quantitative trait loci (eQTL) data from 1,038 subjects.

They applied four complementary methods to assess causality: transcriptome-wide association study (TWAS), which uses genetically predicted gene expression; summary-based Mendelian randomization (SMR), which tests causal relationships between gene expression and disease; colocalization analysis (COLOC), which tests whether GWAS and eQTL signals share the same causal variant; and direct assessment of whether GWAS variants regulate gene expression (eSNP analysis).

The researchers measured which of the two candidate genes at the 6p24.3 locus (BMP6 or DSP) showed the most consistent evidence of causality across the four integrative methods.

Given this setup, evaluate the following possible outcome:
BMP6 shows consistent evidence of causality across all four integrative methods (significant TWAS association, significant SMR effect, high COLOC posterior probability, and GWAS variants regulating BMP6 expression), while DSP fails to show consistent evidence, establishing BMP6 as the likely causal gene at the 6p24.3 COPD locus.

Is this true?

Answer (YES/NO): NO